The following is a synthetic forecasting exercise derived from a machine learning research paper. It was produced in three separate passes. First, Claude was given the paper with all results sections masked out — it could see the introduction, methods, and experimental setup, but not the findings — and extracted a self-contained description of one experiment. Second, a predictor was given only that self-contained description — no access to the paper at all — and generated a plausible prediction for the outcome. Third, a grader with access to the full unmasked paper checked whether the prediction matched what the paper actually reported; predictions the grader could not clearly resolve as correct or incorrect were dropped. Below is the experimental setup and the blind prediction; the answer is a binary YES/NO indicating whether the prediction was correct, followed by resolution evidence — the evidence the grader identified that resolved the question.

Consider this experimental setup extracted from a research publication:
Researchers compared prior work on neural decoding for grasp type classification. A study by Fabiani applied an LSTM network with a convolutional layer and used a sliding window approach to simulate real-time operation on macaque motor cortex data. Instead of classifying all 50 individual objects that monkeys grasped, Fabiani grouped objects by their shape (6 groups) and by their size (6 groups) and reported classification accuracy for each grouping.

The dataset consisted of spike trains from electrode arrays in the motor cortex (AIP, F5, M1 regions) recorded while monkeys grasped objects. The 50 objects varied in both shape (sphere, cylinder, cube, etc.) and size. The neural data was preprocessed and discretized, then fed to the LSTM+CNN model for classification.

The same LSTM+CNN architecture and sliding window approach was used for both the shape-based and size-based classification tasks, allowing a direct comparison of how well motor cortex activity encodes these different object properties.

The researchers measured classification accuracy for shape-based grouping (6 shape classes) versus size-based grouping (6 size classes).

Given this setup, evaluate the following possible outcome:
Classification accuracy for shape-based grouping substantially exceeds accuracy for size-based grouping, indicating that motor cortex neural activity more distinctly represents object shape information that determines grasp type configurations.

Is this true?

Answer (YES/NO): YES